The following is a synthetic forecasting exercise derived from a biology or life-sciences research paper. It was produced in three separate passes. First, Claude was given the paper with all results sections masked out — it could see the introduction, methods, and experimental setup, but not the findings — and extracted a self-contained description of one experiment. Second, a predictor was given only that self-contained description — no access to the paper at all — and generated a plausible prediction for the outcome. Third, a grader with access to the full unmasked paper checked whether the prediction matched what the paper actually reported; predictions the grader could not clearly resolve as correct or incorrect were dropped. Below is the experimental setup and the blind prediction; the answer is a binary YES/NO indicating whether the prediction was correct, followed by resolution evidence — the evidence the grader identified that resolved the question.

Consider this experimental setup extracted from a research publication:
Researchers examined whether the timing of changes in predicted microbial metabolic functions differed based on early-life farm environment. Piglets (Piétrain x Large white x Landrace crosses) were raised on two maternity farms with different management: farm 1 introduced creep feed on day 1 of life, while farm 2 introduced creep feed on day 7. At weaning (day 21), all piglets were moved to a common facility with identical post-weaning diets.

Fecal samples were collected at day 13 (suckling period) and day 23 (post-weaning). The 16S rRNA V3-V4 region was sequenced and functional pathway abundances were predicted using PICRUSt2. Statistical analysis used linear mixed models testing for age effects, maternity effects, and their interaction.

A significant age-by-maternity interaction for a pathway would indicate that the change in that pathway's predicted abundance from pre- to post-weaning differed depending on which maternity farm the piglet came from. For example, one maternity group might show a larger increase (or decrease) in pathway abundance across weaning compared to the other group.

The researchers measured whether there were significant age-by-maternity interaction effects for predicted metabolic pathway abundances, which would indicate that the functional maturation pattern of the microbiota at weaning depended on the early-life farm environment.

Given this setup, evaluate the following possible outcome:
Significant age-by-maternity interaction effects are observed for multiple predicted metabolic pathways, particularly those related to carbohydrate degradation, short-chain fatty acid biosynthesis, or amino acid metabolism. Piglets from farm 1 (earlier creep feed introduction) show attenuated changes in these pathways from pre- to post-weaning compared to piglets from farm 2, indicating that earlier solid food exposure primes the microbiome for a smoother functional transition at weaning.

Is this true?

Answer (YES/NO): NO